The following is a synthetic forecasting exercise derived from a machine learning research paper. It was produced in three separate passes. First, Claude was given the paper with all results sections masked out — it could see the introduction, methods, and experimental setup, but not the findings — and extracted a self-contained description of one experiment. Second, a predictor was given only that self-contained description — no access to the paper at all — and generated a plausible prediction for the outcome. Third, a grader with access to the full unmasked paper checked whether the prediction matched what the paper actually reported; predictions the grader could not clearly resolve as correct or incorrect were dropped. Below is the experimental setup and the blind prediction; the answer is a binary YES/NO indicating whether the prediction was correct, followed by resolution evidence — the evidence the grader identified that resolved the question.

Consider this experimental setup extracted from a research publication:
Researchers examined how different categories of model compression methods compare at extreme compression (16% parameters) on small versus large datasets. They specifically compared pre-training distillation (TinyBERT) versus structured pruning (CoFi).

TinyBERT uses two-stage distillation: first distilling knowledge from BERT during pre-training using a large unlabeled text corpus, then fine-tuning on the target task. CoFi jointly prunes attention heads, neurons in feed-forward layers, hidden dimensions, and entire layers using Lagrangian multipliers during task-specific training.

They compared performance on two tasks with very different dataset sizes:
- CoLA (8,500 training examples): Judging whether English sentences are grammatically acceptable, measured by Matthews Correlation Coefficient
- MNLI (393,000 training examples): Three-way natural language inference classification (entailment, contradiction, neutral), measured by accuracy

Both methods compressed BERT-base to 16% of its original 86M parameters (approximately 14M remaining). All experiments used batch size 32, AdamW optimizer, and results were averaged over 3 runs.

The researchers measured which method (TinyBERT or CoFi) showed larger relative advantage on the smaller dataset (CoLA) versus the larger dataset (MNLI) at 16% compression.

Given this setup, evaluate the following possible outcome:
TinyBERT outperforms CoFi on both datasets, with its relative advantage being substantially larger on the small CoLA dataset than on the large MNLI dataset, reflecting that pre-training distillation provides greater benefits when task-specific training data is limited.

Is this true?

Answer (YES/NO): NO